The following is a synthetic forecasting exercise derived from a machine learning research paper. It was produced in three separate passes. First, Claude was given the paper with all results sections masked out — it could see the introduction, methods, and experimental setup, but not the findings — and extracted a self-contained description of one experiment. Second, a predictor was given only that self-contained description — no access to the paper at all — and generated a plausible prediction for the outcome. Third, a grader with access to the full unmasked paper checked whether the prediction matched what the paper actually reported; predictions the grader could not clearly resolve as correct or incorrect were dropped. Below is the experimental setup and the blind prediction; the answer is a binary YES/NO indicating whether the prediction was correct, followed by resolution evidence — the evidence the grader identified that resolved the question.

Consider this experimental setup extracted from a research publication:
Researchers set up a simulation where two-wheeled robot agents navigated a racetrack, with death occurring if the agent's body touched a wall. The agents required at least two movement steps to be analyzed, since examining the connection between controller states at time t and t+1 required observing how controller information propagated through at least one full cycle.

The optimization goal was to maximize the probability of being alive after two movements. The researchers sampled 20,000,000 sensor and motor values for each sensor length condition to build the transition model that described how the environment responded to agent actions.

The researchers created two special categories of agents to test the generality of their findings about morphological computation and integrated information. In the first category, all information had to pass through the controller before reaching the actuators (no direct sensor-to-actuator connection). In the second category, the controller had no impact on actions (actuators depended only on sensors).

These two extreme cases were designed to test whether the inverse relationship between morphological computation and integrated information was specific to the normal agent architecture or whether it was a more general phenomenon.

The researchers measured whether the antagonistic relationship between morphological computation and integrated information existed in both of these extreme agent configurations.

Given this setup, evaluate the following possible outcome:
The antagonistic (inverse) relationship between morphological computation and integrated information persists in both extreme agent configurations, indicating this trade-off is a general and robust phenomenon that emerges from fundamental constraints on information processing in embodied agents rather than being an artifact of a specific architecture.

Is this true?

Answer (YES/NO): YES